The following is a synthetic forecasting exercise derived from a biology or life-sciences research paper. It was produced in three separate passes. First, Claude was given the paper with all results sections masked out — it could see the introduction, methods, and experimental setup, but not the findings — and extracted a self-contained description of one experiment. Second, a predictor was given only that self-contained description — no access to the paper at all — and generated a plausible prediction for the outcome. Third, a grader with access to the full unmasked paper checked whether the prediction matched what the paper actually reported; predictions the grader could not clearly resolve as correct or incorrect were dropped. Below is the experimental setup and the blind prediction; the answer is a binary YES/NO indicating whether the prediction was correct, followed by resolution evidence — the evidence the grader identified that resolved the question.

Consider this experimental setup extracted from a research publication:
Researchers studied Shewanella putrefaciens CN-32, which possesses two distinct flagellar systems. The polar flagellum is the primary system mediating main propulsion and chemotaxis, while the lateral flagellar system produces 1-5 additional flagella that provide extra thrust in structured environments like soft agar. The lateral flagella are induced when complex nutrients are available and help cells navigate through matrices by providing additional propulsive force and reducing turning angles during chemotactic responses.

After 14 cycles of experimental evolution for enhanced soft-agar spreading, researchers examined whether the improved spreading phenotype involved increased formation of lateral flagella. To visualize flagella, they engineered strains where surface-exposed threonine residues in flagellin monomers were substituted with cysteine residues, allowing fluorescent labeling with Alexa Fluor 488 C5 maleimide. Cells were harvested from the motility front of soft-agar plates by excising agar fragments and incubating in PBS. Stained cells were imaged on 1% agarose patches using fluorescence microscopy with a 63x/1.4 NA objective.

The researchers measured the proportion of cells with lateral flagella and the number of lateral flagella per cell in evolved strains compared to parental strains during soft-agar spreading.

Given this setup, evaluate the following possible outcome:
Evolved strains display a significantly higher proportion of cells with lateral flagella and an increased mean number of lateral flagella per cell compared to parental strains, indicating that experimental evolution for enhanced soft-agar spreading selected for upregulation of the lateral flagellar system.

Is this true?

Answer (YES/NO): NO